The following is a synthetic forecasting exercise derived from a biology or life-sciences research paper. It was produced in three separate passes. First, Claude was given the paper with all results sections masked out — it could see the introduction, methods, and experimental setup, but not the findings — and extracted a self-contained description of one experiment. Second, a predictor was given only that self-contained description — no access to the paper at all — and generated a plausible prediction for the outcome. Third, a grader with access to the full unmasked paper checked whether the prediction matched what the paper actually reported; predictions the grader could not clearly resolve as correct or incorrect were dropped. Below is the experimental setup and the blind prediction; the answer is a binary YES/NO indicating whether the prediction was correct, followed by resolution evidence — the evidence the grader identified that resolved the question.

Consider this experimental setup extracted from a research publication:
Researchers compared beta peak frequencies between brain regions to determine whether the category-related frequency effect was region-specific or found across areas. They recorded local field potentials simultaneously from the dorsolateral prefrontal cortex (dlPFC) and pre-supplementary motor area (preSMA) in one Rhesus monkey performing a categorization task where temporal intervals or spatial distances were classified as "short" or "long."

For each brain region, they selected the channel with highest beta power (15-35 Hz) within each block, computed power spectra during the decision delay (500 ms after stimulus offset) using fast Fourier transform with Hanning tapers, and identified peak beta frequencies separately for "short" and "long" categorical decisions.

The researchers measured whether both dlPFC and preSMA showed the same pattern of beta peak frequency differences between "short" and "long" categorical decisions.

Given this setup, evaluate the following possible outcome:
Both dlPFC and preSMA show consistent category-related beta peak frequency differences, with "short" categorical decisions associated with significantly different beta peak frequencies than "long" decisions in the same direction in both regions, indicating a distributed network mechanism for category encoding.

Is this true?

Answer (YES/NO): YES